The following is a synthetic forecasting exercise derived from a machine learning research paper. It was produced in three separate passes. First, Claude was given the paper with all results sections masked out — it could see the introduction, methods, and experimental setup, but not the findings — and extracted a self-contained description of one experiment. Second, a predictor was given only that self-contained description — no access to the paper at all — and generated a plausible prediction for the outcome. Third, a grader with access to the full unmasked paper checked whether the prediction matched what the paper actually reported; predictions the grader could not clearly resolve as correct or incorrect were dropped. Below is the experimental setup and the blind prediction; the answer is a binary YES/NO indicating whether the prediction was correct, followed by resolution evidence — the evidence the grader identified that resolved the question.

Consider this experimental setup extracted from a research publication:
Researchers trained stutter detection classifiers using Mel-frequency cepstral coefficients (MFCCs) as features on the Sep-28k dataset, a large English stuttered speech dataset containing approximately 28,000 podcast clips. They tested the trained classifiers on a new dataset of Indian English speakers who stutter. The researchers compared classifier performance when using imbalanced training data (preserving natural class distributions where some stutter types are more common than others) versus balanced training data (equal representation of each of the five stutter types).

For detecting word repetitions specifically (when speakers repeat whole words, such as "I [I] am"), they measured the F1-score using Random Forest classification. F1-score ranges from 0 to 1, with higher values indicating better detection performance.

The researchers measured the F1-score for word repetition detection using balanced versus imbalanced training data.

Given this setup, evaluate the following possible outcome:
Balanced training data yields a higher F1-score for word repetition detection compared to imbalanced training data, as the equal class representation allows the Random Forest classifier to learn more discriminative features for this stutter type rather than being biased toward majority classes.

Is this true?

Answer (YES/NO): YES